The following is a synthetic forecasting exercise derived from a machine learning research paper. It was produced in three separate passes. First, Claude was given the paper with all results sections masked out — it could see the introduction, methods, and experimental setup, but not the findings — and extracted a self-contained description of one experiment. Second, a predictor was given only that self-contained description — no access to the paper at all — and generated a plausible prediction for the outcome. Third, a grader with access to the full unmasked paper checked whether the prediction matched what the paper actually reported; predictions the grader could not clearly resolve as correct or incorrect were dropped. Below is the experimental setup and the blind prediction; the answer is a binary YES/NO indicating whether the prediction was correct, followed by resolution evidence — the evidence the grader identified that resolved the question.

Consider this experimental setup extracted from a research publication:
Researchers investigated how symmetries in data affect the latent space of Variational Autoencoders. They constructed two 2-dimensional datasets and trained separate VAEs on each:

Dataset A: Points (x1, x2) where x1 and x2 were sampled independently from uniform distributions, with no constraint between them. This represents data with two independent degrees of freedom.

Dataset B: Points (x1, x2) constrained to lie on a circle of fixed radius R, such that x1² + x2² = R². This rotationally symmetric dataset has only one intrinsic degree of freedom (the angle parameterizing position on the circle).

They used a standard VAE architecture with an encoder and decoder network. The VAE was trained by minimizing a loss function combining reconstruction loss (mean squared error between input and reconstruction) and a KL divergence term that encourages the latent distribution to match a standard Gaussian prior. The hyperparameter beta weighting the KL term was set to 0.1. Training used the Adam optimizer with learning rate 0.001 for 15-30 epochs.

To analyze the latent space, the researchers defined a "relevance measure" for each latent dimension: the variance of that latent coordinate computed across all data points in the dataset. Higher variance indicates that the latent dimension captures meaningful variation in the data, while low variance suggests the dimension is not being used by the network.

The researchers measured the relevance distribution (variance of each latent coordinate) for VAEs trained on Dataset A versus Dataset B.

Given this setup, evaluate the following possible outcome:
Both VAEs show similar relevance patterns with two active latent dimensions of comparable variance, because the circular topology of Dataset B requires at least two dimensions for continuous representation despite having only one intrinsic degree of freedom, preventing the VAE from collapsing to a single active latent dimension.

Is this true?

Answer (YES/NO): NO